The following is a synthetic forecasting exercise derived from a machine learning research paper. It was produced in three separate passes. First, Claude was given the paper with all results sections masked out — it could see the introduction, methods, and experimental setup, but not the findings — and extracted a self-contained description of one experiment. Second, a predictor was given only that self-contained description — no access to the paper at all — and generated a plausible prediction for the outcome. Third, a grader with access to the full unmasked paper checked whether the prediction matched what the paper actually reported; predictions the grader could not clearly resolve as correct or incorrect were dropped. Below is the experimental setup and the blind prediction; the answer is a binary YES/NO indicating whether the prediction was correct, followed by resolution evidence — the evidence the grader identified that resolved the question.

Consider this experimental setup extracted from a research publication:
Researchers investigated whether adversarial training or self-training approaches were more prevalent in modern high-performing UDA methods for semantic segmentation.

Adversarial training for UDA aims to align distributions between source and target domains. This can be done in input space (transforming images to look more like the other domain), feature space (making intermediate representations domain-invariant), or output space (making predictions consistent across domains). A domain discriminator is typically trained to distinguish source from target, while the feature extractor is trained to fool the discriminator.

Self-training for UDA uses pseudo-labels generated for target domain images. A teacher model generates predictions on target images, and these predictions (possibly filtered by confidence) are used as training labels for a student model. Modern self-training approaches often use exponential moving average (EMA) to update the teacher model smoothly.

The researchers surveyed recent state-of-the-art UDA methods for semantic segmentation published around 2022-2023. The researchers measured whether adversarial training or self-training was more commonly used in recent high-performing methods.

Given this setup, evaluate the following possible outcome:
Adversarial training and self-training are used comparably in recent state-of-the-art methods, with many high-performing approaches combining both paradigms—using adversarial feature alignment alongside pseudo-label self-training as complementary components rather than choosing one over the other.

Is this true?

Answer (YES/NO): NO